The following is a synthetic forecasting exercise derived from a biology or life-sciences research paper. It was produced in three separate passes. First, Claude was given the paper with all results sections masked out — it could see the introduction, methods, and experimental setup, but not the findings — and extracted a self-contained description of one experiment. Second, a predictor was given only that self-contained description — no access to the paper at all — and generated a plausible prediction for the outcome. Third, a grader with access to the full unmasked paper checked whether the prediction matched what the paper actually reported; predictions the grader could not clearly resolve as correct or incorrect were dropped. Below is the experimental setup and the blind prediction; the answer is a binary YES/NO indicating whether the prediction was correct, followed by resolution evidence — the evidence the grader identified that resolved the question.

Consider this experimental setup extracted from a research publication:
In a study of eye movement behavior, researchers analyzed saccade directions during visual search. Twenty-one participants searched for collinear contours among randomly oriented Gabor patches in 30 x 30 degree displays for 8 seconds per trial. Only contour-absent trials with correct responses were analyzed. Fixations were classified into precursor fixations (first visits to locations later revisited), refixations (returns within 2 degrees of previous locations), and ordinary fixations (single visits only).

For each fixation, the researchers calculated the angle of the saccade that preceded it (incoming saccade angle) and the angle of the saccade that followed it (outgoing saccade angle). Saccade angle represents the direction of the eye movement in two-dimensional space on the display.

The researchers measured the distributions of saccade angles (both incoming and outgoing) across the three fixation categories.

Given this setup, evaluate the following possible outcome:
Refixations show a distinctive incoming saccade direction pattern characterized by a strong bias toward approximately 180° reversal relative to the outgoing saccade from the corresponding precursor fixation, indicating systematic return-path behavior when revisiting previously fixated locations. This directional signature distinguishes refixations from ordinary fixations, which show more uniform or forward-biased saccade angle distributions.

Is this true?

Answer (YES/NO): NO